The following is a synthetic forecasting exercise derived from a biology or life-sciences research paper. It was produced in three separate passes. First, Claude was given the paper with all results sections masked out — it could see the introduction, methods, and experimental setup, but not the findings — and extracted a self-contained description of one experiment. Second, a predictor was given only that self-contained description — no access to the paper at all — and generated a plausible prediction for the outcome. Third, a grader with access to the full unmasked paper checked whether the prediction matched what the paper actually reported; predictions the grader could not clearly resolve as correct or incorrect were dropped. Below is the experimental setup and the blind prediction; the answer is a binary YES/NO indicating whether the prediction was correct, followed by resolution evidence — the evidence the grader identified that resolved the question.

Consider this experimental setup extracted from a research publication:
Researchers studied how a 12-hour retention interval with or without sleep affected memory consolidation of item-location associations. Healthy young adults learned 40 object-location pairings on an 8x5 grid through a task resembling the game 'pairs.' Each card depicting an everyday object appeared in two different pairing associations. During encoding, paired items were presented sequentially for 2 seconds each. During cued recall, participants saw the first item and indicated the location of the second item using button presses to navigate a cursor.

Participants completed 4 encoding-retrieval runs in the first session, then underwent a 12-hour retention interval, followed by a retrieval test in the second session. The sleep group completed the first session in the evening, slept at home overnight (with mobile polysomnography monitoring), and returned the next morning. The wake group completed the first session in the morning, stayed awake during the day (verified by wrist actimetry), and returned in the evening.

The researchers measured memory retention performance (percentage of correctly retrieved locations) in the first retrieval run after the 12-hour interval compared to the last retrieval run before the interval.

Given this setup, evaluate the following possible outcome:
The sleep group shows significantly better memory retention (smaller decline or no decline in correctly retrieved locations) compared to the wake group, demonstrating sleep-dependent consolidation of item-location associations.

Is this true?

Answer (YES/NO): YES